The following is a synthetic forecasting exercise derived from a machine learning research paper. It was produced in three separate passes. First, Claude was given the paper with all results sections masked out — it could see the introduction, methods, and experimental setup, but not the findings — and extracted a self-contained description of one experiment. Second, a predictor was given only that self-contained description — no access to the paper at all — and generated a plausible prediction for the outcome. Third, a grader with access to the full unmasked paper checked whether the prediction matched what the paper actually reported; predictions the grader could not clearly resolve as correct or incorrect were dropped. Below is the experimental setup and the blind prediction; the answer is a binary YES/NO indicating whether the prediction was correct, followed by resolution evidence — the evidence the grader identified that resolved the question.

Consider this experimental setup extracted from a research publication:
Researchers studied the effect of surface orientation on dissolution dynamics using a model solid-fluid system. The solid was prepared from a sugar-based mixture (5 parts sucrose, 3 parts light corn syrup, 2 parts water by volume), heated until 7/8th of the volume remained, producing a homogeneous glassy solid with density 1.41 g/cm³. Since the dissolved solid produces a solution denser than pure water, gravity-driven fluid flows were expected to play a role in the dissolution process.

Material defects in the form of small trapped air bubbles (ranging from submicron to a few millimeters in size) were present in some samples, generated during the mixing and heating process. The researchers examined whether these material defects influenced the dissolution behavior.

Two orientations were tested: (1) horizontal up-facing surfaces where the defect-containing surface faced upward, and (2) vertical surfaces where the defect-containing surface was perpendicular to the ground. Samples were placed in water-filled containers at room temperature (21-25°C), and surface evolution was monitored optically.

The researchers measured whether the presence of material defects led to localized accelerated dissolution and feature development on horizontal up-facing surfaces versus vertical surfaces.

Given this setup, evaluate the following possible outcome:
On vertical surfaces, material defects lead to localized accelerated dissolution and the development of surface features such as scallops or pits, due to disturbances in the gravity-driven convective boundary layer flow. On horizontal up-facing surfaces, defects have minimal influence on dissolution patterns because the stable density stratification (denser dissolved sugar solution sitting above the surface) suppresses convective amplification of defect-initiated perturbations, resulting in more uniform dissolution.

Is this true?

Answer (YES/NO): NO